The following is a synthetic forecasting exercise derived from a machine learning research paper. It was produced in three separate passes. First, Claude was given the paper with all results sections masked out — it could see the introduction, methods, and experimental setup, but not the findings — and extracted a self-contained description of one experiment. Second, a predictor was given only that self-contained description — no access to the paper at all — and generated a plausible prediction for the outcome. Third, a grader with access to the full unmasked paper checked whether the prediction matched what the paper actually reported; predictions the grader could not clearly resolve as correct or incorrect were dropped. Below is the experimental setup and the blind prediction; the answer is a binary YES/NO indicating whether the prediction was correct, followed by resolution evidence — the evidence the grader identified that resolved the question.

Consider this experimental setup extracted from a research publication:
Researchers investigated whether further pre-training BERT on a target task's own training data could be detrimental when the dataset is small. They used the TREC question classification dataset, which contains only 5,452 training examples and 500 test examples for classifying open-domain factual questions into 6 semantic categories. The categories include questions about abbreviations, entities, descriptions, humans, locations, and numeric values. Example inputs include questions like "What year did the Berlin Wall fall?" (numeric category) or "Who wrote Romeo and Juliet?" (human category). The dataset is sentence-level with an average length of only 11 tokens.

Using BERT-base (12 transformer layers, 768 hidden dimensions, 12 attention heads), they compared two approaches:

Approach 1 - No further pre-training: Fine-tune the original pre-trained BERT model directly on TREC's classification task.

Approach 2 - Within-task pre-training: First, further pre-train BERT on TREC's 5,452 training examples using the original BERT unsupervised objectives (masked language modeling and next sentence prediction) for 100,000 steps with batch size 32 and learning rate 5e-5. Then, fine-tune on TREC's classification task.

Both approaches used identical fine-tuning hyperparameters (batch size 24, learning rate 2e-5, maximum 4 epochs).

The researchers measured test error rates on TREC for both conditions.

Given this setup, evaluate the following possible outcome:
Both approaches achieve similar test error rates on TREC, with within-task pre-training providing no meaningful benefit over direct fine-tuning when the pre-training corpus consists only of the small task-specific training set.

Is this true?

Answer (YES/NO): NO